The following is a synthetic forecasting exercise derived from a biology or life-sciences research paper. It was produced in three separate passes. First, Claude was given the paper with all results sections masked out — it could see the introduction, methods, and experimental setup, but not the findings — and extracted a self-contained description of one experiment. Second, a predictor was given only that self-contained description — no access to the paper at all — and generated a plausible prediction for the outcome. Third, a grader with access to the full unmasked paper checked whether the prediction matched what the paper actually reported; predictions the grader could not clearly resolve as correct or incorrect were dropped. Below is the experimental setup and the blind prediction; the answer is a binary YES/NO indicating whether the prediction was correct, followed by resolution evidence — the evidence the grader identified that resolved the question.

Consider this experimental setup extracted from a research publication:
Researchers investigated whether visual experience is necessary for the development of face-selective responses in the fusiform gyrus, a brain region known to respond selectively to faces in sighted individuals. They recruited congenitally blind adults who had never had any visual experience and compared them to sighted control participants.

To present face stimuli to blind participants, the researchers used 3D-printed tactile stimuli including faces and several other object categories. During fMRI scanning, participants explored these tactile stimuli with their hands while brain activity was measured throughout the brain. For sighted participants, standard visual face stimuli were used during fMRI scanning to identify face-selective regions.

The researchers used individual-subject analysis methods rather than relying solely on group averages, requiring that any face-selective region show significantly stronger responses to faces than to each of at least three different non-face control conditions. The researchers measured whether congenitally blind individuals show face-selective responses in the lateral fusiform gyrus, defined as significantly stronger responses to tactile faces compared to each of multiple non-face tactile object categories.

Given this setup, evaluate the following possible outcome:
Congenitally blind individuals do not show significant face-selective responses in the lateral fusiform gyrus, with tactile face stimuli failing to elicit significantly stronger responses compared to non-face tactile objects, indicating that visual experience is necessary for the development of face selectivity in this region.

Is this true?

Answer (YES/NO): NO